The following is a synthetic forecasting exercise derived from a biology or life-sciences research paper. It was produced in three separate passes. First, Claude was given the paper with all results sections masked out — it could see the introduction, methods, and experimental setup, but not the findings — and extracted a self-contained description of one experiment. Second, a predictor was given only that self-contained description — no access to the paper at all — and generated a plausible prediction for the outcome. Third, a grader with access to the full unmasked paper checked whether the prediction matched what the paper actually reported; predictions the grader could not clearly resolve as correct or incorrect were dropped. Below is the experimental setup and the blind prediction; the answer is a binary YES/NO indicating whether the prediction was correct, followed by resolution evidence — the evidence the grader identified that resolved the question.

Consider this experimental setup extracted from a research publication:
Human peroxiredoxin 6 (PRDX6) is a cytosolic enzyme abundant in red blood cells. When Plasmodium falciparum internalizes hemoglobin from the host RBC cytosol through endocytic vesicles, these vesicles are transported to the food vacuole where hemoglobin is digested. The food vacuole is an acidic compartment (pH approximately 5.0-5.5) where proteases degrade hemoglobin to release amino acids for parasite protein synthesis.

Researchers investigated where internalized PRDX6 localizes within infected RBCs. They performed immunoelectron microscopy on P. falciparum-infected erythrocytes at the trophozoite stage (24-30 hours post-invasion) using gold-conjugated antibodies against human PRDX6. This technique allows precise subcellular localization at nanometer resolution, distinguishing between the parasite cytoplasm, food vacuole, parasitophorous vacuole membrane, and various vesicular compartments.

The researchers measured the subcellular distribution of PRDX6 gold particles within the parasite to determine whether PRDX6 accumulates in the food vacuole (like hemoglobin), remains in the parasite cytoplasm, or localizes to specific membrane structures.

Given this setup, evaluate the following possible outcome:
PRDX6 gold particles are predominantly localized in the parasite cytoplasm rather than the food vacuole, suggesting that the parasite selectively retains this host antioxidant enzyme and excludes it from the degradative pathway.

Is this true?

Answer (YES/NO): NO